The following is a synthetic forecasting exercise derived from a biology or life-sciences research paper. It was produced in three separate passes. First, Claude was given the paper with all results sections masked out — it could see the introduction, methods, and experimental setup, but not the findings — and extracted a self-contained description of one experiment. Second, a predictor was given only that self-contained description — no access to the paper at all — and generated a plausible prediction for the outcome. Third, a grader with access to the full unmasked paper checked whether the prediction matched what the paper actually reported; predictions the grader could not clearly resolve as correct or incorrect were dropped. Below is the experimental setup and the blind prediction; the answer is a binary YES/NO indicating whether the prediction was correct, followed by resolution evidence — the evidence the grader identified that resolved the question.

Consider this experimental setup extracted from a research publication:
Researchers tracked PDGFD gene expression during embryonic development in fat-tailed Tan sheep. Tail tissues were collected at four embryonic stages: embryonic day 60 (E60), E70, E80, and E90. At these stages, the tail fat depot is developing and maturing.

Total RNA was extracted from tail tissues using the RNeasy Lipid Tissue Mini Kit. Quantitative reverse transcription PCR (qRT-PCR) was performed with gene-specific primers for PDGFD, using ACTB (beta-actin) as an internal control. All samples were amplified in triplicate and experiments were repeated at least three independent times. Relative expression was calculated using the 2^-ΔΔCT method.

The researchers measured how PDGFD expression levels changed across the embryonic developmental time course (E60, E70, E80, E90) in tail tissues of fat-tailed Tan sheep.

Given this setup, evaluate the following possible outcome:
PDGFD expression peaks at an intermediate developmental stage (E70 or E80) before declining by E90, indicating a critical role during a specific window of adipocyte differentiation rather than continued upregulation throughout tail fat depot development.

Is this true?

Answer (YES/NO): NO